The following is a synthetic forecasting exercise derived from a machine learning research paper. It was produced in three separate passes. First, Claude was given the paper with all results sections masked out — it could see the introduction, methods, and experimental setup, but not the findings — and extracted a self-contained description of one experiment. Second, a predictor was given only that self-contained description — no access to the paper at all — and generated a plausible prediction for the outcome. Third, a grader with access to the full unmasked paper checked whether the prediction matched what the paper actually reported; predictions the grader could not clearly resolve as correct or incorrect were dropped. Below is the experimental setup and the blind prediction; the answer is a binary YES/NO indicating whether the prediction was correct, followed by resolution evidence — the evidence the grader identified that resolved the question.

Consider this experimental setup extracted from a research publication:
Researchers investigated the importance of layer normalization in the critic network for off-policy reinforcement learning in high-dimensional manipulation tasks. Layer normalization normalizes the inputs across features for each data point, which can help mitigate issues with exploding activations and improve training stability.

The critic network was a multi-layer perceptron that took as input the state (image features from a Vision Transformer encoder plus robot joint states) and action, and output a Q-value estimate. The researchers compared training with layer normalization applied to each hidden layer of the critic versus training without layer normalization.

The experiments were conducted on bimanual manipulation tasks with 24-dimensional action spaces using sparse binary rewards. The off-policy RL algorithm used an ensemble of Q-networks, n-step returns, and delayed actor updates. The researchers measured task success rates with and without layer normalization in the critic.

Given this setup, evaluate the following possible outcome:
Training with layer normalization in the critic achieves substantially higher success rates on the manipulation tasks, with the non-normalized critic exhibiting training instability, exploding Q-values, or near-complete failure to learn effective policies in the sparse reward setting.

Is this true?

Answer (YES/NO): YES